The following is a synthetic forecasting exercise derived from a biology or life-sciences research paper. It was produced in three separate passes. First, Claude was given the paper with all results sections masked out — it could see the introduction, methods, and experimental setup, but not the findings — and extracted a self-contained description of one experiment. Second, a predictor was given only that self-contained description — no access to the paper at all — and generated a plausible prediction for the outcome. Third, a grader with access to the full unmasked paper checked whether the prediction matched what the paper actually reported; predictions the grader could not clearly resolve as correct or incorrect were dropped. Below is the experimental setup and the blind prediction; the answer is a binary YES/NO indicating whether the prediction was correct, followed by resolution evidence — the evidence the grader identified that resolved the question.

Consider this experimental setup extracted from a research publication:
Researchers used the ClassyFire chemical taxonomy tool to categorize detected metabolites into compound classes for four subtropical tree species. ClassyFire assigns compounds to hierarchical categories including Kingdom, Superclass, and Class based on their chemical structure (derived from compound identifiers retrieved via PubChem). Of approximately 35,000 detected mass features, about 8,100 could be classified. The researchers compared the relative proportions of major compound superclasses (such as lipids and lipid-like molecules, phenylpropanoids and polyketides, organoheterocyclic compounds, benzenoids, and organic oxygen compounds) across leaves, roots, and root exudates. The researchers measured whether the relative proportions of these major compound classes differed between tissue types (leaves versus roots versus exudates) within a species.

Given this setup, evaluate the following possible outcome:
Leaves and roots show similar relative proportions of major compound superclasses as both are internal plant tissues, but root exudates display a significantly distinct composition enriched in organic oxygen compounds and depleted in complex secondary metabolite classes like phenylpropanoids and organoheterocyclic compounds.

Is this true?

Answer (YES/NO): NO